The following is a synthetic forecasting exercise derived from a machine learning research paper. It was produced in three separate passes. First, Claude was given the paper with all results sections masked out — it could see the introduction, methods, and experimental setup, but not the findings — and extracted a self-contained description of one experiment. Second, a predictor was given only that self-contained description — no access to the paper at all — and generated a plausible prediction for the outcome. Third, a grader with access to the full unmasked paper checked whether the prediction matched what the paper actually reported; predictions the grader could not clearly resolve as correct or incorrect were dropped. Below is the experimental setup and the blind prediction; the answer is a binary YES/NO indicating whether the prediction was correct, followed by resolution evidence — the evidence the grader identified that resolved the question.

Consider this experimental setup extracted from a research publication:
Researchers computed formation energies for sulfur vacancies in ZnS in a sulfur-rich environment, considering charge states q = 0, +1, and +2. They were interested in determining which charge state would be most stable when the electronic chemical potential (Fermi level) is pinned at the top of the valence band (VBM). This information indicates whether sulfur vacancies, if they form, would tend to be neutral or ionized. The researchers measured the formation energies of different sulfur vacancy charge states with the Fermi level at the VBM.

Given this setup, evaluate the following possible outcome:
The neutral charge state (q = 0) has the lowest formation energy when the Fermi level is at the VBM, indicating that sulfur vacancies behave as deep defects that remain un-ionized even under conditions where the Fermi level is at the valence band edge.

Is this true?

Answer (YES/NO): NO